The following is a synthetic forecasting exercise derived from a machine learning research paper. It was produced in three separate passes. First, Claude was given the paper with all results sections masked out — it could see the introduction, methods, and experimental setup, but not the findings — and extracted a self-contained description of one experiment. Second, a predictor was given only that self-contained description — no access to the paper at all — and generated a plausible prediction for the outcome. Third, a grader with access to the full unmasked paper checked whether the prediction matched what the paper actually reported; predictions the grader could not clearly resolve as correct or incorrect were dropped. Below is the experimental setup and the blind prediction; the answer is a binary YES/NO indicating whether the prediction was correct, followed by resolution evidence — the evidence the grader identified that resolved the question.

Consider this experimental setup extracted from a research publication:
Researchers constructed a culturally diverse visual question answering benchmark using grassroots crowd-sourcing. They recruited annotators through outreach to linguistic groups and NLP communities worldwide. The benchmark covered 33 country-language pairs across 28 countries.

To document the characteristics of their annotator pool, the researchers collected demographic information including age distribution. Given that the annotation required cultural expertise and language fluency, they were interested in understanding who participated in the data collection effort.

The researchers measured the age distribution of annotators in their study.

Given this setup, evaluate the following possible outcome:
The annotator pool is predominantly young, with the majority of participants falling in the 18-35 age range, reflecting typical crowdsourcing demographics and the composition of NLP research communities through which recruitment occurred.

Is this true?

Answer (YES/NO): NO